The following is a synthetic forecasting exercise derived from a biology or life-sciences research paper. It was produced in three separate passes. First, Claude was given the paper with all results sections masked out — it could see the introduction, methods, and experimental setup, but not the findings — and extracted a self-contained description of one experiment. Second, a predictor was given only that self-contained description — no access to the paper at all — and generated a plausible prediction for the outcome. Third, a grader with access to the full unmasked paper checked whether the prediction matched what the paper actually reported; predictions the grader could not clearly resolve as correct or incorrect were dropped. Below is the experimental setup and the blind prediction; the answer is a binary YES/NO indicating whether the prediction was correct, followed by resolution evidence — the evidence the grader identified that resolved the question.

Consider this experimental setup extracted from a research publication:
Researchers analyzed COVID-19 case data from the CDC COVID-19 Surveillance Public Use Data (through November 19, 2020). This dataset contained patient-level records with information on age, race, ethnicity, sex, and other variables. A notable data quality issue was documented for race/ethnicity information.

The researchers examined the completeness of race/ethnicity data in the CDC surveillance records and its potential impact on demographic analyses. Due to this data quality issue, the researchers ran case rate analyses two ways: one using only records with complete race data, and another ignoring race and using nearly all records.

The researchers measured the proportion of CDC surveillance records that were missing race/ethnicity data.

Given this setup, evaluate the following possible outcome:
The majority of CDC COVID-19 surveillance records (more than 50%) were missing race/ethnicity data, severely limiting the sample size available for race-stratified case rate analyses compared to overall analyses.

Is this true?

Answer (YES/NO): NO